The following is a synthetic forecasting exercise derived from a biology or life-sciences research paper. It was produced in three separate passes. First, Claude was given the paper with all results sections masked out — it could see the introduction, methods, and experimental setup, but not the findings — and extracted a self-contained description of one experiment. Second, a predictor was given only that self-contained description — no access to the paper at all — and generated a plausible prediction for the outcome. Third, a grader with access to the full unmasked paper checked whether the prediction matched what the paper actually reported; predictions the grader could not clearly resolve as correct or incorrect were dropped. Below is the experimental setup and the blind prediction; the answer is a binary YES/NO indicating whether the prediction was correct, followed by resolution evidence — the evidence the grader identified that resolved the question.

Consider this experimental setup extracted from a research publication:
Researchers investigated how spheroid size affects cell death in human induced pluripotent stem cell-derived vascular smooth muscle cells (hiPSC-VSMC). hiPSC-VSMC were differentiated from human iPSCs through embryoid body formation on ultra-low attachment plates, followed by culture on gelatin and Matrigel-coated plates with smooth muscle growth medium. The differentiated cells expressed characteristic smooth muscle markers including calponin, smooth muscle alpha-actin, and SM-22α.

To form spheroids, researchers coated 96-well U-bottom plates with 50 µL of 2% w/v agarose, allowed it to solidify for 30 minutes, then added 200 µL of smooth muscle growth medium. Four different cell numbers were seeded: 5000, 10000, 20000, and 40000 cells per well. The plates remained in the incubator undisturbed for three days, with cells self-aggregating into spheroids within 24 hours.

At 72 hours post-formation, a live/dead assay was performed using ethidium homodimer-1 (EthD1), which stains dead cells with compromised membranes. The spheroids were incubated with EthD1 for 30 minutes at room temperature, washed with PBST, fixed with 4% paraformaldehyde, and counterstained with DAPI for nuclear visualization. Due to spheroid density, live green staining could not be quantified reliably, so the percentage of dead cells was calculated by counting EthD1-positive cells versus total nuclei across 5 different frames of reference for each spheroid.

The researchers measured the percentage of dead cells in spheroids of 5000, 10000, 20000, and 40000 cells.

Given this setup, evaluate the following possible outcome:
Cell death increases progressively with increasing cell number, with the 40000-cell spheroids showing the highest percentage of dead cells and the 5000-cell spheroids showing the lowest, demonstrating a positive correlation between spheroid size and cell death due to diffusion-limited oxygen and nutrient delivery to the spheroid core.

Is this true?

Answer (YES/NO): YES